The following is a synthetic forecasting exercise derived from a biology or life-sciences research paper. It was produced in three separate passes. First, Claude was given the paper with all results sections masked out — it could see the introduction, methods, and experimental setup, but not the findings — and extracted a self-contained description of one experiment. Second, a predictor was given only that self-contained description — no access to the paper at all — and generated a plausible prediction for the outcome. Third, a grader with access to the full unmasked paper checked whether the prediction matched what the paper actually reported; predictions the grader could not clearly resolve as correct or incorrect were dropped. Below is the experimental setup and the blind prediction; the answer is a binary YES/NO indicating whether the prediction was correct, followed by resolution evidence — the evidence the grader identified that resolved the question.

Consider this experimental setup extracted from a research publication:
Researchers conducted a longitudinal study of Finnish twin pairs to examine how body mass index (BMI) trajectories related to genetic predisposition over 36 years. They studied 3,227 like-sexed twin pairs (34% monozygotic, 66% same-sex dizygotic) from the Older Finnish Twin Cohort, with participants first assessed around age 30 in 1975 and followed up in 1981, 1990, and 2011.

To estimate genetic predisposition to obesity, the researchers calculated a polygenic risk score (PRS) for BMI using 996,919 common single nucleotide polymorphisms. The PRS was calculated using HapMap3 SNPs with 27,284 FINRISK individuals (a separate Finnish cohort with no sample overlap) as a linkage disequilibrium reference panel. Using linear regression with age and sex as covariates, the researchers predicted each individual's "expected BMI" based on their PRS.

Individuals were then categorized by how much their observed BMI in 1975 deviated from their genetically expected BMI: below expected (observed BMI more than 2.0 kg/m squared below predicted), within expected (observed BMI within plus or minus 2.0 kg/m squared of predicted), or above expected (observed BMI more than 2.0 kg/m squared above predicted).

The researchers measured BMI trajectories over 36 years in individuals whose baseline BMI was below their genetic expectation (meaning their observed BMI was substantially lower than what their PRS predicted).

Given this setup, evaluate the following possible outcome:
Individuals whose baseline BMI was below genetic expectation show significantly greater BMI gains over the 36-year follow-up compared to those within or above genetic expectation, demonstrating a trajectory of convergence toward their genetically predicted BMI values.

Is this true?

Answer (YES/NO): NO